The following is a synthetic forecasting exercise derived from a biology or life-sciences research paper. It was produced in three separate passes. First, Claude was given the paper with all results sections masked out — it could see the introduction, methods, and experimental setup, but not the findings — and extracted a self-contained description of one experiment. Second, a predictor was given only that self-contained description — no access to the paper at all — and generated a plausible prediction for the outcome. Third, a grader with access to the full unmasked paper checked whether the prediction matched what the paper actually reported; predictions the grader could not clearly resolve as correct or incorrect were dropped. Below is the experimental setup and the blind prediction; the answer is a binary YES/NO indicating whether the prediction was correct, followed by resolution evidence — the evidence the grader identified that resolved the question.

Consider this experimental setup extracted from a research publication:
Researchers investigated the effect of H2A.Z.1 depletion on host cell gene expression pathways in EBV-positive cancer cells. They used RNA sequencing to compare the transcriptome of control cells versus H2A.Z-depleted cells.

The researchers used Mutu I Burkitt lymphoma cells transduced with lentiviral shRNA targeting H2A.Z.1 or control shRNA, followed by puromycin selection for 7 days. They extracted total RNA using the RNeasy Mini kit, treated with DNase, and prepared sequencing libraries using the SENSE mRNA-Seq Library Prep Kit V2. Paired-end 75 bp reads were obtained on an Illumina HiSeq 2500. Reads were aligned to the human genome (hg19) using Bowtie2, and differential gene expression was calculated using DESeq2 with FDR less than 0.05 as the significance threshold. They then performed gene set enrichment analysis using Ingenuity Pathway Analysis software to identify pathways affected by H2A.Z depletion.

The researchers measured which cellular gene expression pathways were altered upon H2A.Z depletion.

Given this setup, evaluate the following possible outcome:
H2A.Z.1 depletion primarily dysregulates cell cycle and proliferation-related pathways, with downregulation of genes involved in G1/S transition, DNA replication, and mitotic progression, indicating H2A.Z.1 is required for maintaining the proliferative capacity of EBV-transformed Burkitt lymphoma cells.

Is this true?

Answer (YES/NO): NO